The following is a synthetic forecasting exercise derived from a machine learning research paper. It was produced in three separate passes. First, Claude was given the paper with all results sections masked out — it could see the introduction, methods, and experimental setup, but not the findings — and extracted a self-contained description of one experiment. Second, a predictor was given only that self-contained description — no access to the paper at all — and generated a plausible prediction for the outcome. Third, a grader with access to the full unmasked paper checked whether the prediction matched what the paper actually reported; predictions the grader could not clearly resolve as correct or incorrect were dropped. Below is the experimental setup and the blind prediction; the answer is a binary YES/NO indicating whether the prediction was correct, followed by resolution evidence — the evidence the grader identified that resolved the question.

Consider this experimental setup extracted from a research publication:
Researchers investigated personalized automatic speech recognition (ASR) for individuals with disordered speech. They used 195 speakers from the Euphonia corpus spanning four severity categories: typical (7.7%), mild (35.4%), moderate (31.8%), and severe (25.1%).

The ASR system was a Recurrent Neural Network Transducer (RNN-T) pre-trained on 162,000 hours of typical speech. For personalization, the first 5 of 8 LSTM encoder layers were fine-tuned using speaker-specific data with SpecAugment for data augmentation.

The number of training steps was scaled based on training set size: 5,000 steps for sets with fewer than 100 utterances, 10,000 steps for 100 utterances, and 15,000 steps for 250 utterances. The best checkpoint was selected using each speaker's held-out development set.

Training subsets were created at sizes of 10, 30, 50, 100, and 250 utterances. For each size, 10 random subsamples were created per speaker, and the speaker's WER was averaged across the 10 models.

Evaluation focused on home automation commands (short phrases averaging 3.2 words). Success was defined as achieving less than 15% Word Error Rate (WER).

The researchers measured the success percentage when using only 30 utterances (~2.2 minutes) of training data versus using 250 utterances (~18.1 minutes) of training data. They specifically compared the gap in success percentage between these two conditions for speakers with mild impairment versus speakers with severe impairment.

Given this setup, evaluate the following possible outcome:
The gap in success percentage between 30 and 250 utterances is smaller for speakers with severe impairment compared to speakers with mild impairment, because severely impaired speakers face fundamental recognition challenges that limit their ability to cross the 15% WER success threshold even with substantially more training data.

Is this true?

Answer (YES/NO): NO